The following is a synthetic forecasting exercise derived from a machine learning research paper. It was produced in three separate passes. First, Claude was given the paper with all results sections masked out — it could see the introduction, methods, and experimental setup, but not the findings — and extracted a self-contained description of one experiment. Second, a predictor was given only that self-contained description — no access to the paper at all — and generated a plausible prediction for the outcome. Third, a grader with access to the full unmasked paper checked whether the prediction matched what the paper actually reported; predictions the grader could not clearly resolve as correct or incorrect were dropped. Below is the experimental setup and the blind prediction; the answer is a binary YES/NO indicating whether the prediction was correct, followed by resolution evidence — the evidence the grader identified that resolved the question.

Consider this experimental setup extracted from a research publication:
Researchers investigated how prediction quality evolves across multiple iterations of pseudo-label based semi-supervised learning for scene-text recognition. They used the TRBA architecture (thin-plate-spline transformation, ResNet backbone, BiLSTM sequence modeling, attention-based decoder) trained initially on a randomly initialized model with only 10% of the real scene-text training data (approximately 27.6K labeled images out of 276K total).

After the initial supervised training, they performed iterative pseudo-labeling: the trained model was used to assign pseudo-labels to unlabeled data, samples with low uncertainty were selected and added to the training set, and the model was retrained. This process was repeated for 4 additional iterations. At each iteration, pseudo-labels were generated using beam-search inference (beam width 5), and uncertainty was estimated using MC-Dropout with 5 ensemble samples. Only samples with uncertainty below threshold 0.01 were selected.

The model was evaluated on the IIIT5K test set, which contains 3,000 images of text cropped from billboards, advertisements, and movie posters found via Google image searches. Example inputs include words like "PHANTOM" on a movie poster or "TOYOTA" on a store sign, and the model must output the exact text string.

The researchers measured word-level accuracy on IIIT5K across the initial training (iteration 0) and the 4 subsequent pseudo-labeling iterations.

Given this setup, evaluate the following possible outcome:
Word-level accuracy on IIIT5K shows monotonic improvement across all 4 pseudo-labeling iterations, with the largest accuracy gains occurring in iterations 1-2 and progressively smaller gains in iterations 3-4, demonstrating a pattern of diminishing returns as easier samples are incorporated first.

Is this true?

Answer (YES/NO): NO